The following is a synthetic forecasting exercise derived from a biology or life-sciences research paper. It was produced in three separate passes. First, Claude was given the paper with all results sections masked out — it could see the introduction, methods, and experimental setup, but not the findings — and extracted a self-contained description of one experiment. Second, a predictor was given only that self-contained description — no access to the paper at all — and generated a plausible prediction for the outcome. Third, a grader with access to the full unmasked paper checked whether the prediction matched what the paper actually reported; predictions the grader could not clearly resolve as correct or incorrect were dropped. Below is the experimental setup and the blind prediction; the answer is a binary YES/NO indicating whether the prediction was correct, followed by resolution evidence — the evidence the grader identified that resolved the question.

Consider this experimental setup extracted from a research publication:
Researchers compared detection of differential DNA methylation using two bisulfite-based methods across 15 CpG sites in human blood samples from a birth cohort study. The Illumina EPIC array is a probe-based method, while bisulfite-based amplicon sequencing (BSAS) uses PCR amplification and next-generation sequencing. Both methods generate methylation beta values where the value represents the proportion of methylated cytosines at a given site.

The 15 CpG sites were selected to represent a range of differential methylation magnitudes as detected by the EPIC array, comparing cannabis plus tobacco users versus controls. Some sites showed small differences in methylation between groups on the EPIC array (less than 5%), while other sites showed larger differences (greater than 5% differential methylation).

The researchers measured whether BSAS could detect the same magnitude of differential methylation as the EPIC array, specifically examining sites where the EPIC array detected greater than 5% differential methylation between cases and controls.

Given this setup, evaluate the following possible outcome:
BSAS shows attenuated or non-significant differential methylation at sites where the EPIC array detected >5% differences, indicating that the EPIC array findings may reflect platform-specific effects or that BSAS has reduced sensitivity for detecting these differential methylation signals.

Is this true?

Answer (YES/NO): YES